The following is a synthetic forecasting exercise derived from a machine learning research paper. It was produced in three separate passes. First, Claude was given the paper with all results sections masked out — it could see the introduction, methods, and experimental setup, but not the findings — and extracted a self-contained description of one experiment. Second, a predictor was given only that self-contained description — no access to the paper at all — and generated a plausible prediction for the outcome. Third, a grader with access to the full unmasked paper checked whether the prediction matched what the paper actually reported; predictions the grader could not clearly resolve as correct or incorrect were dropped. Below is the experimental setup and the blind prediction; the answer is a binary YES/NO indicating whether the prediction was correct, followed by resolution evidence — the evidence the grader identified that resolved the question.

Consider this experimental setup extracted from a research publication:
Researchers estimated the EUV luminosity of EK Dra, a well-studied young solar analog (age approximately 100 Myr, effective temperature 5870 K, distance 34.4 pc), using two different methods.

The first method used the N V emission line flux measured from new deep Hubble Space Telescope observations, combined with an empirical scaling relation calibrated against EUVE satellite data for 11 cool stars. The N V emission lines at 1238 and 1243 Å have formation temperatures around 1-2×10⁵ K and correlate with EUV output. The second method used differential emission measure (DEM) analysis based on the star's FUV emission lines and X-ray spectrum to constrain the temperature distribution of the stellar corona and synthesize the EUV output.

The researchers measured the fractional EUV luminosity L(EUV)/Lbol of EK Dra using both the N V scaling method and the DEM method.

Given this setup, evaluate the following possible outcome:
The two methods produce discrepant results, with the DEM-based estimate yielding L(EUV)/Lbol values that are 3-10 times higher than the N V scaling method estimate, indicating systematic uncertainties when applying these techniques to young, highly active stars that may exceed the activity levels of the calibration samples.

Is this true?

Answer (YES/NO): NO